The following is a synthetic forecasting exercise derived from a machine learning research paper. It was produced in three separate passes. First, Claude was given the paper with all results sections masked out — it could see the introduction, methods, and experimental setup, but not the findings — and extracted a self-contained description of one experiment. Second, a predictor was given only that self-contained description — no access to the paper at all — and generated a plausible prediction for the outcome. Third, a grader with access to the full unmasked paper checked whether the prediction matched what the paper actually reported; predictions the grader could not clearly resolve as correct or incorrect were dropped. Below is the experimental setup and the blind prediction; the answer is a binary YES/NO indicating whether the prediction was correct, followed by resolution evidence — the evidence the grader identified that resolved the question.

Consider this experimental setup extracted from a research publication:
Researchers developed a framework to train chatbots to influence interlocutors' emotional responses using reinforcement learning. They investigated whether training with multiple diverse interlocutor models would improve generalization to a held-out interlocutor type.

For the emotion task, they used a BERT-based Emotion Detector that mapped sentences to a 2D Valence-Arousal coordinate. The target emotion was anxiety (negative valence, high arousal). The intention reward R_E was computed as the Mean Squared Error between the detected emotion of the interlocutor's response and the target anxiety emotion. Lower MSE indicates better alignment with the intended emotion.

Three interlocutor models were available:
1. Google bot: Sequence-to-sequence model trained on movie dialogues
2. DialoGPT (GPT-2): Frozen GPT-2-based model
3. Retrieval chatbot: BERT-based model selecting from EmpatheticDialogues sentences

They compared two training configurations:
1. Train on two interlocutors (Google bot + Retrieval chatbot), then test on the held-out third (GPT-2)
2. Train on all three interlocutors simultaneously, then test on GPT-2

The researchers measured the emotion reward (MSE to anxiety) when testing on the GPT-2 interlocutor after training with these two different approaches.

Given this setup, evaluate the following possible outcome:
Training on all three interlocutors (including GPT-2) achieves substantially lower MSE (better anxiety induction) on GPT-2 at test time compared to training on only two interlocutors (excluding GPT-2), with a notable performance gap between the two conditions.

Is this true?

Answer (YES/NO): NO